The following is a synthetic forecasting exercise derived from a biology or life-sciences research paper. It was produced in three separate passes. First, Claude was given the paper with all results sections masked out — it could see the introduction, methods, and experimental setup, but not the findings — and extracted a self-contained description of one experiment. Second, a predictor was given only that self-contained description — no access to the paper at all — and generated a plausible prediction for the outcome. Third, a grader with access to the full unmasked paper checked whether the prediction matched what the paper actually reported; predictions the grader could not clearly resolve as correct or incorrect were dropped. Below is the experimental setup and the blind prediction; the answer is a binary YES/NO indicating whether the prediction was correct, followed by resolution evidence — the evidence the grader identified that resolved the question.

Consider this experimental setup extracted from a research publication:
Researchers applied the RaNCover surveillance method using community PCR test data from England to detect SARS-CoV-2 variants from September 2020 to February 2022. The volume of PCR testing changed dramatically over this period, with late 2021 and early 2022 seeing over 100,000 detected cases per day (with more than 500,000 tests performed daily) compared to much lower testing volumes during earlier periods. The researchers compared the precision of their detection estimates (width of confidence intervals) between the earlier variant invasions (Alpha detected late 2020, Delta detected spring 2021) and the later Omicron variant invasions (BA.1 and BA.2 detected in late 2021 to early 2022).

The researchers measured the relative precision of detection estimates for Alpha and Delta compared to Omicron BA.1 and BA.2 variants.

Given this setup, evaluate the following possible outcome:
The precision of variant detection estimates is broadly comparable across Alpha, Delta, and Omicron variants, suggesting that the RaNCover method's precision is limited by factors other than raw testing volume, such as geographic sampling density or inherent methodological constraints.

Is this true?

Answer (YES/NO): NO